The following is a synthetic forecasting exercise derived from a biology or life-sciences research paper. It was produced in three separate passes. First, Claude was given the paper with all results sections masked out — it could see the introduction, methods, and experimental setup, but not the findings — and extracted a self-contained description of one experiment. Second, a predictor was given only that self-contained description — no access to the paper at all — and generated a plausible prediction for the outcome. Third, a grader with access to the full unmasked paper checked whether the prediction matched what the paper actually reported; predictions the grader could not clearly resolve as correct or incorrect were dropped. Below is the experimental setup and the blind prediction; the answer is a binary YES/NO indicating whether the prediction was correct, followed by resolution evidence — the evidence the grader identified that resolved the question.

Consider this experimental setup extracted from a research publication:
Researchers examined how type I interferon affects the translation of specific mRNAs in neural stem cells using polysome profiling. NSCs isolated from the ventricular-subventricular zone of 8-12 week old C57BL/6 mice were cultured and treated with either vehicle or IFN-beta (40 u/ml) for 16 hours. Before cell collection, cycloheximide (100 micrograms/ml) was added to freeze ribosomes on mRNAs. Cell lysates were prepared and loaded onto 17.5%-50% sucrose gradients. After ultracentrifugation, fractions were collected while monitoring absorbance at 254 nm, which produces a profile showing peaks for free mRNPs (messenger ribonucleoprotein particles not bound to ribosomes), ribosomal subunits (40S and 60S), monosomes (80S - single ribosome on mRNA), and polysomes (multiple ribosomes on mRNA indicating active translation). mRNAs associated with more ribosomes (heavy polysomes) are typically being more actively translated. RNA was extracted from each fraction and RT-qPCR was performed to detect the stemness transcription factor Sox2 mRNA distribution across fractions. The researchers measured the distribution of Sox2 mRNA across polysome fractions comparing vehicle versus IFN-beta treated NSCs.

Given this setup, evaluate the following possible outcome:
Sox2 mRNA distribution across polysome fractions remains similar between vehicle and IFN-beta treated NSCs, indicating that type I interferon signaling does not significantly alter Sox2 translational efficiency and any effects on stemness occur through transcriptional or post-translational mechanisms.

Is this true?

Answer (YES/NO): NO